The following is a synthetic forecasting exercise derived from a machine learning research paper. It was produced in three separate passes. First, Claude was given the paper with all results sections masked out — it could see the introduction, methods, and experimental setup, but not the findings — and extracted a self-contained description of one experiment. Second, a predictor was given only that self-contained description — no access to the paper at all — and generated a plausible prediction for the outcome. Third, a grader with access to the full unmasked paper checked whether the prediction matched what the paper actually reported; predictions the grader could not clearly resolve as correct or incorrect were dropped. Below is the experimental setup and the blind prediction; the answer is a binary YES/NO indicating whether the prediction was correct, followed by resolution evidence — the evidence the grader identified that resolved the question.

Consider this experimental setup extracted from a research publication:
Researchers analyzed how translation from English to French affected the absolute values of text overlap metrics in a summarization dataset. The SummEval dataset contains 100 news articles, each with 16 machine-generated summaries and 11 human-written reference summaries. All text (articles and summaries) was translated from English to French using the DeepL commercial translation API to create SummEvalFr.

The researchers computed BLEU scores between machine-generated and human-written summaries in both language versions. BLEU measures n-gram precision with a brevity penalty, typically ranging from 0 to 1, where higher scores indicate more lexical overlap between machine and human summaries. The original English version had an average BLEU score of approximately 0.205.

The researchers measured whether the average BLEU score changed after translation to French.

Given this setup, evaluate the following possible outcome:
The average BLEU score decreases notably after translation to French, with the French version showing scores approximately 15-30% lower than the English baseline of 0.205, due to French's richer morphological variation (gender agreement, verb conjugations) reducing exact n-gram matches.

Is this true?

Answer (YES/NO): NO